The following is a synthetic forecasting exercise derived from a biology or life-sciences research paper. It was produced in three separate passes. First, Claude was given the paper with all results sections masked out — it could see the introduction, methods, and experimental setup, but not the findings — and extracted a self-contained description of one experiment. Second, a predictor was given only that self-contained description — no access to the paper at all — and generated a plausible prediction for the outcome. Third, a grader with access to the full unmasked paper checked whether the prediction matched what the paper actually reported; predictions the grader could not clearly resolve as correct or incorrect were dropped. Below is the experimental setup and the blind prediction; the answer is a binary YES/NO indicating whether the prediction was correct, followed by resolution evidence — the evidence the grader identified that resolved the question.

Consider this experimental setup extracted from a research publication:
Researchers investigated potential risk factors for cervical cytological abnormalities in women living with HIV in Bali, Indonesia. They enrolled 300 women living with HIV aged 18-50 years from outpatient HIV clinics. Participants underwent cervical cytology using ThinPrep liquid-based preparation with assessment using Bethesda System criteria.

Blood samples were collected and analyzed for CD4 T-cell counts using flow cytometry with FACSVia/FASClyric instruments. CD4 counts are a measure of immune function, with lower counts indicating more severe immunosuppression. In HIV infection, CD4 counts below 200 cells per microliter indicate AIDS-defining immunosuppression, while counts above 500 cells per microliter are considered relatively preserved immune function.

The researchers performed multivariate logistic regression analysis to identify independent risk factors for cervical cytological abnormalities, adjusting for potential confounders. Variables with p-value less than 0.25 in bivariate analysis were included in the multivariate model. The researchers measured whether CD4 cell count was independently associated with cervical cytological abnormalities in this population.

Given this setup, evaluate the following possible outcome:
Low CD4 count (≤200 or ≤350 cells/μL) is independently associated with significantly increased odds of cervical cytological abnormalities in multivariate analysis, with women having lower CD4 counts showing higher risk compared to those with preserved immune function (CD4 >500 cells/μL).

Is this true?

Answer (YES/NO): NO